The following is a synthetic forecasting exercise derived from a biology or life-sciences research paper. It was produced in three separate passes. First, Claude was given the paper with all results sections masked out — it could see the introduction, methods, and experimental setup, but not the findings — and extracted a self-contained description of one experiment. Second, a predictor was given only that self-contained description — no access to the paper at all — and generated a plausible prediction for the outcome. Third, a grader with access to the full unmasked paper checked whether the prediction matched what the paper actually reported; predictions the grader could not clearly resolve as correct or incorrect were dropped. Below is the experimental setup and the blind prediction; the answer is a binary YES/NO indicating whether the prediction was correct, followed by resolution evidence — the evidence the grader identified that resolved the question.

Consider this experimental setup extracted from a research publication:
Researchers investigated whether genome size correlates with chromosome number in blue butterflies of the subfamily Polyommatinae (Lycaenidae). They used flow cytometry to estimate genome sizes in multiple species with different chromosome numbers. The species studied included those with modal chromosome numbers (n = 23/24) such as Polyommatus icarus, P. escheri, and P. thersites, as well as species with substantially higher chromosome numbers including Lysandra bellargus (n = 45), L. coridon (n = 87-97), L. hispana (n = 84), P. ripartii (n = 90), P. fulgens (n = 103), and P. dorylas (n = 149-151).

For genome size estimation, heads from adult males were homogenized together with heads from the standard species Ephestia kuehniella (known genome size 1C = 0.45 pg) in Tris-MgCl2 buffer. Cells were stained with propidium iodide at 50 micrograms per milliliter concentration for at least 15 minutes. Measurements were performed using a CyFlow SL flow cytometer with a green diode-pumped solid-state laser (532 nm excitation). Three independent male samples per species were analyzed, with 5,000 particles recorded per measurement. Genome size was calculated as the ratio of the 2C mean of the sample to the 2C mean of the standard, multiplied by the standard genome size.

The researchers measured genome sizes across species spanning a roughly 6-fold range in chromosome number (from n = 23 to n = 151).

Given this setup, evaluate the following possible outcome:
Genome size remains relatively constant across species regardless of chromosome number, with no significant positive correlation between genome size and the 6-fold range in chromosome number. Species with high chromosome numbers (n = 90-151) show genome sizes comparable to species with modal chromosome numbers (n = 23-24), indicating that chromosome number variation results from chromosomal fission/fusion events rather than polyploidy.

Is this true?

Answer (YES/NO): NO